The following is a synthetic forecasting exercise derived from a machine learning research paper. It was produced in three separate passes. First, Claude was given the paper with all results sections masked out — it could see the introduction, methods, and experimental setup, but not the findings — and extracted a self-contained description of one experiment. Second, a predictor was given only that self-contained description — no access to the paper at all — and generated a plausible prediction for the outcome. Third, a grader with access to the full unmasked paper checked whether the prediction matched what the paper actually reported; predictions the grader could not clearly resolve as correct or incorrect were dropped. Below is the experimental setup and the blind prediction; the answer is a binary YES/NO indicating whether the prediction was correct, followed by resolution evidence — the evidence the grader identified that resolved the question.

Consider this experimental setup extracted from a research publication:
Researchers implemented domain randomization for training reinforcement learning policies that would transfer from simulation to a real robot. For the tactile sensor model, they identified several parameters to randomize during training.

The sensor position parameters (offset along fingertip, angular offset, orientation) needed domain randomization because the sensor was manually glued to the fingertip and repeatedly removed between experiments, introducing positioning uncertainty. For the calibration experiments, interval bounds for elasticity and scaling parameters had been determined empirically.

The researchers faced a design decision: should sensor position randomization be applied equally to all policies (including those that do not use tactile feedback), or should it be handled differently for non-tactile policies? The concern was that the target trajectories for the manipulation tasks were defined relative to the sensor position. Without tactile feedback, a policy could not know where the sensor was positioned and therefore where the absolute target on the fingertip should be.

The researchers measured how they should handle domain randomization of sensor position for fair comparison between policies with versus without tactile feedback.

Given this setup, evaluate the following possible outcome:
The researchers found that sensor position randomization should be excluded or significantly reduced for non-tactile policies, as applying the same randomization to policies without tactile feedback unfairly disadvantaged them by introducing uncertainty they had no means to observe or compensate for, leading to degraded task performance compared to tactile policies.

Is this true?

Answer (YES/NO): YES